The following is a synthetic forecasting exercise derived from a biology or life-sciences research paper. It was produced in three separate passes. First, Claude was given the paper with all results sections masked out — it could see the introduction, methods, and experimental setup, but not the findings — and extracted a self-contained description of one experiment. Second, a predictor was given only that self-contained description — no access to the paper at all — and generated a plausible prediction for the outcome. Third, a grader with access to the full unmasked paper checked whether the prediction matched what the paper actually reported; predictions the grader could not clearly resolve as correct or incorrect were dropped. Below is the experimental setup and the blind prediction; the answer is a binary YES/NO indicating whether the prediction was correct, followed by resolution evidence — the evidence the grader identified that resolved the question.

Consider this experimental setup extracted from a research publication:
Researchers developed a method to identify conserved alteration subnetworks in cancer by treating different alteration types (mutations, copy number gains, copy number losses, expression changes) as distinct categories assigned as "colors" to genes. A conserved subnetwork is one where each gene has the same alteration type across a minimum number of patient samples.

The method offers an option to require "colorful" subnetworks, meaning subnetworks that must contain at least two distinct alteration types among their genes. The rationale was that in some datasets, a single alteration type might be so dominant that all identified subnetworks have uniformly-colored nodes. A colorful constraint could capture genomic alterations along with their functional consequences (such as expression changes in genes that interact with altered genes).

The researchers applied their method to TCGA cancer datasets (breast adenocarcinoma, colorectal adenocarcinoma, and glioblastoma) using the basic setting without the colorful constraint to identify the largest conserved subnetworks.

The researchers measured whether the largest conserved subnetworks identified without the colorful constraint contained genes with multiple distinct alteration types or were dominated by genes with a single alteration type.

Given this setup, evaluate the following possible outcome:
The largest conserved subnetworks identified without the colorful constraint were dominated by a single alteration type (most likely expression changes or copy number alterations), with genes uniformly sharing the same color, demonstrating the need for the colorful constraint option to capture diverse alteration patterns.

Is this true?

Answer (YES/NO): YES